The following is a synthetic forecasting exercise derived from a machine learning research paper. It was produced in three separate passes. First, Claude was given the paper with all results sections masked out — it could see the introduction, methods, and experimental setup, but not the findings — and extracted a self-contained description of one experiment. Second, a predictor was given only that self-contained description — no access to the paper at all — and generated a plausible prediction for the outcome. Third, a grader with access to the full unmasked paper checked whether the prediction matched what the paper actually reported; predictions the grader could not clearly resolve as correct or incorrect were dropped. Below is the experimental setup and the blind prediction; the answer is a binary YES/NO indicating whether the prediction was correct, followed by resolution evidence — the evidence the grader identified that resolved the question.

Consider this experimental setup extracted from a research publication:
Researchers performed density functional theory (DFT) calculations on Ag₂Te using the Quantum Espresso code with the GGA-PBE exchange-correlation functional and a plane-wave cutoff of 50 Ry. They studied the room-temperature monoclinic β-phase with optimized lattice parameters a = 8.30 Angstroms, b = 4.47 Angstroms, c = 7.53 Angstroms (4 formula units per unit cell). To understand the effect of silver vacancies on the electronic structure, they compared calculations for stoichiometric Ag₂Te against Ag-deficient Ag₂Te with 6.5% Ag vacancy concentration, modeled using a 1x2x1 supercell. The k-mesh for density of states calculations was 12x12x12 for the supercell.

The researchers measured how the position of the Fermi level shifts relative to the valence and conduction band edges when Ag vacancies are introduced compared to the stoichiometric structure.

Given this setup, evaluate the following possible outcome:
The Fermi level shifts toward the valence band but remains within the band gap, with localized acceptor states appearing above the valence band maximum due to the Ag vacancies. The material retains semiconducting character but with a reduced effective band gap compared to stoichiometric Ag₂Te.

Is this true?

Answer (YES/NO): NO